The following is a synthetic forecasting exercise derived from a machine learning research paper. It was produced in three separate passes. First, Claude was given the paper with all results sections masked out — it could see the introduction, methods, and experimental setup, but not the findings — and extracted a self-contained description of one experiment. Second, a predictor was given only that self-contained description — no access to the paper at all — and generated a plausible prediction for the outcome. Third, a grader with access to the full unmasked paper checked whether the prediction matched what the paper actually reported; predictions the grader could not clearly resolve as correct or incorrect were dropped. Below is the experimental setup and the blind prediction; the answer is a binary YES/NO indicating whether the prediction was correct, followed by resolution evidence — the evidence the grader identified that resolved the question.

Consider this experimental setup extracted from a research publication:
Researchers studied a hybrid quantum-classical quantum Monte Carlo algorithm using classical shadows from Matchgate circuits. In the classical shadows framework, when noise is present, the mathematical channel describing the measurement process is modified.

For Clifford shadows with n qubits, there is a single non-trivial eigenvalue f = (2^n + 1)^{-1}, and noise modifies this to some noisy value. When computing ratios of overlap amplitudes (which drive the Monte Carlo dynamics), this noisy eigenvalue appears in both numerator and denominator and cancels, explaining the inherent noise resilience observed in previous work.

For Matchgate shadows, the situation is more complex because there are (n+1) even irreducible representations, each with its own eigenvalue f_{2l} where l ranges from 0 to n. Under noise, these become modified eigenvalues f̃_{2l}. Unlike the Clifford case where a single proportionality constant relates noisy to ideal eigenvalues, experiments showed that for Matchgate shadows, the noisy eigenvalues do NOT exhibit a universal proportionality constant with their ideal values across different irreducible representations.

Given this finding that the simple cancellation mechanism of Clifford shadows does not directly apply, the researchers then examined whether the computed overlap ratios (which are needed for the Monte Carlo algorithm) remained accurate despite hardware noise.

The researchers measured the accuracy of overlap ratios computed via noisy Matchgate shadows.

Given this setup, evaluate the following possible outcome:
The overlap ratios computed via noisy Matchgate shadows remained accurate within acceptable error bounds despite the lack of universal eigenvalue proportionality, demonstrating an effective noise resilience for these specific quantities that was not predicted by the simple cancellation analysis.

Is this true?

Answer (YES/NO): YES